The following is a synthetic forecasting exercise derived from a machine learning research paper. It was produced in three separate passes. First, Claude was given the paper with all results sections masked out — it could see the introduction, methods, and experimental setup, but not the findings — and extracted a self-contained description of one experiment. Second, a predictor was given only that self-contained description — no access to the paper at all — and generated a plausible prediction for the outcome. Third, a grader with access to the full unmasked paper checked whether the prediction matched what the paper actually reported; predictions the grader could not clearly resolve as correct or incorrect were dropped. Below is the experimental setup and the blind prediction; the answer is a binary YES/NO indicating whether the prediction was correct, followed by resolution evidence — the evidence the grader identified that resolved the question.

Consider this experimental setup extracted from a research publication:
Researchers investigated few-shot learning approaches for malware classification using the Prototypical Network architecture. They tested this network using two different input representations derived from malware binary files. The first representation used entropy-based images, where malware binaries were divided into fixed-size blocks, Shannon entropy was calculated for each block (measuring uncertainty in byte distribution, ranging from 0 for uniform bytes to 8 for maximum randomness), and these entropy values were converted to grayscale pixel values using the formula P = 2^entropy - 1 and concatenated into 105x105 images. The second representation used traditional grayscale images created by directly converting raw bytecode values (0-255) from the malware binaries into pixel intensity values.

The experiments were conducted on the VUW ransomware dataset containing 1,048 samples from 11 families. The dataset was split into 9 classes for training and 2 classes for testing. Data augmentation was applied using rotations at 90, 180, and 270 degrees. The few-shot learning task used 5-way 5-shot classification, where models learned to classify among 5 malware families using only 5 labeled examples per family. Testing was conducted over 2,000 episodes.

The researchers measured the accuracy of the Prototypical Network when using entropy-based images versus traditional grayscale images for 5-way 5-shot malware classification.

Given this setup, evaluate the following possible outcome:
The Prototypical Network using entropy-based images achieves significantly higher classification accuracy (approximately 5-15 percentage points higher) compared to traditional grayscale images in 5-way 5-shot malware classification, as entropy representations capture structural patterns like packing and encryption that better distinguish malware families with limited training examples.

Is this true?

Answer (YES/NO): NO